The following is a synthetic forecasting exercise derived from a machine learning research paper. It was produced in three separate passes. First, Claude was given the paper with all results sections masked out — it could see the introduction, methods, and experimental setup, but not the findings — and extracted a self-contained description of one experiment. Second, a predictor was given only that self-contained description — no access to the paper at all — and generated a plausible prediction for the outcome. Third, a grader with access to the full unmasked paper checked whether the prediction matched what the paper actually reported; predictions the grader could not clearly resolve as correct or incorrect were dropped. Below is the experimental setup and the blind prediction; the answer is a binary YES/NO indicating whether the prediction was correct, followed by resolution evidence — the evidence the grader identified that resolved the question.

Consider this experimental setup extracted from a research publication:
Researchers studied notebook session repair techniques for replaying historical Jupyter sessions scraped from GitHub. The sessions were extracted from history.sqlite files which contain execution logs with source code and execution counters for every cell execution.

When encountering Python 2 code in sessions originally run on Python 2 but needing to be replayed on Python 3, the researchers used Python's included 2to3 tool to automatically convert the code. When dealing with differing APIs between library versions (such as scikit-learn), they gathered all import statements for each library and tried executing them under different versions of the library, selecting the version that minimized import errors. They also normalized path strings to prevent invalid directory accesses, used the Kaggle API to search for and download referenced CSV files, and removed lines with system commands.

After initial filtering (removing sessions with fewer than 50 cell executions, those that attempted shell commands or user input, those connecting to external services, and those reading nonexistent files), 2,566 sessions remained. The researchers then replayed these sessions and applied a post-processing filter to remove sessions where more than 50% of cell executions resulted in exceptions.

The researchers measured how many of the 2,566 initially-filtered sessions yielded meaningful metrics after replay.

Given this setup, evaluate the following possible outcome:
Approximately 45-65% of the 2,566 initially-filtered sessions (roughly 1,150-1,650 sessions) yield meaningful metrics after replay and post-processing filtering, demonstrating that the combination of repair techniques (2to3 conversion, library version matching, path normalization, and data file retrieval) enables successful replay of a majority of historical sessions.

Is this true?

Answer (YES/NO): NO